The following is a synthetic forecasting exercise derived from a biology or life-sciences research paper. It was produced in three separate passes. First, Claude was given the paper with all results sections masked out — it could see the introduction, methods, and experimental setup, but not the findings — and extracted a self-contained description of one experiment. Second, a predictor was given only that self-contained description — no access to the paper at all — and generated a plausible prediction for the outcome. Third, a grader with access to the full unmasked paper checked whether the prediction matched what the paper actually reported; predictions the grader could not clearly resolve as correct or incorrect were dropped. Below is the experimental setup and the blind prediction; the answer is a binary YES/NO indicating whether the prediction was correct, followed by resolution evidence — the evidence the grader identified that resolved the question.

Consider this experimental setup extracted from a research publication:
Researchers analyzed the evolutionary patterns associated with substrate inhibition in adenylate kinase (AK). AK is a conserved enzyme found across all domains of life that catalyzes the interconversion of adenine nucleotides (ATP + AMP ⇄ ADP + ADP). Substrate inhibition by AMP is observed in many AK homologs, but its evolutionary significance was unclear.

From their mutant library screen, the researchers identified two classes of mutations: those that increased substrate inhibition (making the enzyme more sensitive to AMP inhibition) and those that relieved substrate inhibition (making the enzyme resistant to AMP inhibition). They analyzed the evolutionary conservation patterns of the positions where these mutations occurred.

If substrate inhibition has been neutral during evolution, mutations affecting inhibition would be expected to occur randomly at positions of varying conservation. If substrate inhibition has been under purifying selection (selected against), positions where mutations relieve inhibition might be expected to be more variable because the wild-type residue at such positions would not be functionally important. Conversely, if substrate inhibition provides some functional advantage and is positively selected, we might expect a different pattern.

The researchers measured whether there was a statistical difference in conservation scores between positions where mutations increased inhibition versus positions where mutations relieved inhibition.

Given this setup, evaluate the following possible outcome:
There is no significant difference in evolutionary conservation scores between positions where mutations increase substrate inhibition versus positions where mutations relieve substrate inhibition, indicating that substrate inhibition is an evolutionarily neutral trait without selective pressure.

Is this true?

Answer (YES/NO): NO